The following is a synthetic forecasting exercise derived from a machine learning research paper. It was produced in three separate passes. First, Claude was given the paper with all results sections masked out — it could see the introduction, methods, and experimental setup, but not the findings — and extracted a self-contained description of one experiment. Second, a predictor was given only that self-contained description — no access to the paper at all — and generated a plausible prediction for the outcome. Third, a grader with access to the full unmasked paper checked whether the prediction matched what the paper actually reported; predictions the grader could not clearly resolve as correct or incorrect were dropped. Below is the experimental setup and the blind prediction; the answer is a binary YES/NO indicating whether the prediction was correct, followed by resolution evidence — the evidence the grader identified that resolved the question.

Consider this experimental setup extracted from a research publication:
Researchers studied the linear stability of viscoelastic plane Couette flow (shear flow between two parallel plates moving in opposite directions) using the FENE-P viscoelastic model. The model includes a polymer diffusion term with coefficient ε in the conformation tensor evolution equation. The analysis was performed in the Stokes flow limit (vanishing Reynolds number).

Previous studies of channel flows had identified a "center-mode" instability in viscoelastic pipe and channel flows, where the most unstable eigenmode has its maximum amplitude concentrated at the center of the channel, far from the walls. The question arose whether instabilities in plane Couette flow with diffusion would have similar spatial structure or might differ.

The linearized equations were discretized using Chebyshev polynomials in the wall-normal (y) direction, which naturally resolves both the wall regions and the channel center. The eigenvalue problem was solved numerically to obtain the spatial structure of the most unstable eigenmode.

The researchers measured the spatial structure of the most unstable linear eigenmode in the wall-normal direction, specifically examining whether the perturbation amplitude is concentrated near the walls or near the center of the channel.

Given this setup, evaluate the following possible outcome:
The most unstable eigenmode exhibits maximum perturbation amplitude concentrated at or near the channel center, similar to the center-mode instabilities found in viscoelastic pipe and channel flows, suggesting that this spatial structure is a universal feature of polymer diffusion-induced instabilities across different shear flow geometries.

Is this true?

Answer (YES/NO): NO